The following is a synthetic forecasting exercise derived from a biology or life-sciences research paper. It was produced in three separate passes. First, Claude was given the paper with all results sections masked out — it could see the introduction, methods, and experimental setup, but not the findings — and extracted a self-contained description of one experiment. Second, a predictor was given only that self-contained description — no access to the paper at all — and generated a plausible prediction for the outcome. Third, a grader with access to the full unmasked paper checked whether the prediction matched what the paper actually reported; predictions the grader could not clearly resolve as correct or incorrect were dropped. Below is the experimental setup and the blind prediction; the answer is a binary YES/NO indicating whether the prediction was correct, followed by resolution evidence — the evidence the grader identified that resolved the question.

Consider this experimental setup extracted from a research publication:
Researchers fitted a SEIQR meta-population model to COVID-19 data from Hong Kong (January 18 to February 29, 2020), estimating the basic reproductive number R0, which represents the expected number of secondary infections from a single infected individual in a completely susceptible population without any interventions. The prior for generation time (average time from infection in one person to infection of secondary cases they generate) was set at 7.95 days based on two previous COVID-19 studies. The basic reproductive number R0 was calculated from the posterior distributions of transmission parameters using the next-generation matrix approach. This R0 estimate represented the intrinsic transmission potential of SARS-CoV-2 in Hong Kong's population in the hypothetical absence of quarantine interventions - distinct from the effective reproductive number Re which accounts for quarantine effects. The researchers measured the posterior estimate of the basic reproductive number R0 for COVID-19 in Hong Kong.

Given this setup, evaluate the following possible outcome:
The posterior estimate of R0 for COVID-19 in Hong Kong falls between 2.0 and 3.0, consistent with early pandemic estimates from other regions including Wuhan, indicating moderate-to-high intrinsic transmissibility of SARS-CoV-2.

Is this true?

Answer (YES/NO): YES